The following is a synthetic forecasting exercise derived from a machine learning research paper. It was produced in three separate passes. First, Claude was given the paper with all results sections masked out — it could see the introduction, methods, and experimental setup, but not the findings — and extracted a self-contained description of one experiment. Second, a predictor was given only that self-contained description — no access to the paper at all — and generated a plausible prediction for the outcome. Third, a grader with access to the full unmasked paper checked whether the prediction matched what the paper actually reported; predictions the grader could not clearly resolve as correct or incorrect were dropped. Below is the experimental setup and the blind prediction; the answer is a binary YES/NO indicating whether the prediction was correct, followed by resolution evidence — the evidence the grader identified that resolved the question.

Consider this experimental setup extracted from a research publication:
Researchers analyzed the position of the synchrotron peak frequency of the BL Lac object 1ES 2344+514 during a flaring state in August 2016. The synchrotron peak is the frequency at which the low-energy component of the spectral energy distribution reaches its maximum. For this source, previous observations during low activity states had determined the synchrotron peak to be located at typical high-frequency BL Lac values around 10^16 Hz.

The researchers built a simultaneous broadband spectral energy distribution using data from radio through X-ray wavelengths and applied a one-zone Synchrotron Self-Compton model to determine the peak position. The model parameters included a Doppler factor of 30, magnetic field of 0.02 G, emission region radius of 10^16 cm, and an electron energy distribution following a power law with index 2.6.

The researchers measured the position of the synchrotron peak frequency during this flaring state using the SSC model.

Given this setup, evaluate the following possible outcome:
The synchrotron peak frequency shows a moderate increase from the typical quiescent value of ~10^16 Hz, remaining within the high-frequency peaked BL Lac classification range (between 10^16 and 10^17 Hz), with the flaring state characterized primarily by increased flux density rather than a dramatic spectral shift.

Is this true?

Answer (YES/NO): NO